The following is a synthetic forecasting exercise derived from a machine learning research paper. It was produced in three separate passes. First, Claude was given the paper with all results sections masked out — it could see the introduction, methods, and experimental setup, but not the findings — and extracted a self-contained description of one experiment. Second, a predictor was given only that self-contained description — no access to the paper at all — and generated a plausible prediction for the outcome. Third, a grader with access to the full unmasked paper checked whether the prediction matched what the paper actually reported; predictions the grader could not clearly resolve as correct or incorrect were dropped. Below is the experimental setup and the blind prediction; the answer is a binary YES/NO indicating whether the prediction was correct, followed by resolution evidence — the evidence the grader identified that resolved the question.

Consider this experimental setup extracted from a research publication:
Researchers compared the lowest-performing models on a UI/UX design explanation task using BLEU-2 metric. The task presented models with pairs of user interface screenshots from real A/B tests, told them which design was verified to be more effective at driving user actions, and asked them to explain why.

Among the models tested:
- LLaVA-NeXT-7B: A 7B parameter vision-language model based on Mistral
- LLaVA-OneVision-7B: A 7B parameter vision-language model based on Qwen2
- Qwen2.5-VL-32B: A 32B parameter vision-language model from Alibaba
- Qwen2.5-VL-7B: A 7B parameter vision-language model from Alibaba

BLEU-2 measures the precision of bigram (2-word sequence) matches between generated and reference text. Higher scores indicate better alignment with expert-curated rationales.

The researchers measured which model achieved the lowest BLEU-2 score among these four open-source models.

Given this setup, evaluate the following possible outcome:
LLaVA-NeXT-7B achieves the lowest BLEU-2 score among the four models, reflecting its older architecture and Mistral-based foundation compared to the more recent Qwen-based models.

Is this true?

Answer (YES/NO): YES